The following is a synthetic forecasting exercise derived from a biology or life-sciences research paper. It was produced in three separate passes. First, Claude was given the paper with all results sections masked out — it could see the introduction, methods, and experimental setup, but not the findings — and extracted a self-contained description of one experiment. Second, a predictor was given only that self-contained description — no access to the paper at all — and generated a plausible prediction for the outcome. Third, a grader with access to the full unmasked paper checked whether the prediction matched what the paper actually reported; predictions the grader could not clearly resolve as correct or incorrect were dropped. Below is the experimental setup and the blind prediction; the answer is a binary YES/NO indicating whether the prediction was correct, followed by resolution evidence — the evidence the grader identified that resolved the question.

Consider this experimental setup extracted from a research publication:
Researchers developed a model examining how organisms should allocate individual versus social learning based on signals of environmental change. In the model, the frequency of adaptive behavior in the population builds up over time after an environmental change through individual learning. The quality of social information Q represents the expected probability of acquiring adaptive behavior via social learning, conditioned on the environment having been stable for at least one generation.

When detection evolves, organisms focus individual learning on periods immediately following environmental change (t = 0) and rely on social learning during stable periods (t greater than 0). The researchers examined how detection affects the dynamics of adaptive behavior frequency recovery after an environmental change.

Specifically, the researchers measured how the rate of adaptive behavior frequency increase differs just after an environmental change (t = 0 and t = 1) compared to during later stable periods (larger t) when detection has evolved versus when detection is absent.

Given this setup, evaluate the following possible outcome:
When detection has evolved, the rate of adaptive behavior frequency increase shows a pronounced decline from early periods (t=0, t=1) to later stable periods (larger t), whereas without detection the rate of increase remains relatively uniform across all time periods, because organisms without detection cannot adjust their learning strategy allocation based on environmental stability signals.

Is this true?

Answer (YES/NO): YES